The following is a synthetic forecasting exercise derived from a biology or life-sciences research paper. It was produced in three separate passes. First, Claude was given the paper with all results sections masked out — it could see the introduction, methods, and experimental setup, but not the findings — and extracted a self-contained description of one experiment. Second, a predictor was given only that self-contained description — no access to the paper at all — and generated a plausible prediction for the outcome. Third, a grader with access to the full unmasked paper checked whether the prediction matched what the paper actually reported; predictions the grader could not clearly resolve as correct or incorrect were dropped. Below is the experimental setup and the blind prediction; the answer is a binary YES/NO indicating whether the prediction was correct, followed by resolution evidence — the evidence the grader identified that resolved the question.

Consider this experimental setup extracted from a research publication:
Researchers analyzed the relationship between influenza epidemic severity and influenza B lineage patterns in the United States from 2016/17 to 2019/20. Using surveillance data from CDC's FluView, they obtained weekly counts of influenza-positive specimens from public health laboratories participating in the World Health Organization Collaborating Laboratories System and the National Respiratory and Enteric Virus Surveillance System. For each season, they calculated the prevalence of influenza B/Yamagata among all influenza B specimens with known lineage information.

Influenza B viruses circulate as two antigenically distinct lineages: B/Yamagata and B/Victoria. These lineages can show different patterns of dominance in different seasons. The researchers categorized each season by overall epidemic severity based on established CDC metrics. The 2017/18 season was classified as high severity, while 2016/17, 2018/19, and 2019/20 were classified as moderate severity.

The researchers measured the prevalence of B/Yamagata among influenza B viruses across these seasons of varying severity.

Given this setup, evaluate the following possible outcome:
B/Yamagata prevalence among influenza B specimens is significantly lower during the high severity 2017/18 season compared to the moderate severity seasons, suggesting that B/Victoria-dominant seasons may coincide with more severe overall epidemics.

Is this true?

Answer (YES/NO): NO